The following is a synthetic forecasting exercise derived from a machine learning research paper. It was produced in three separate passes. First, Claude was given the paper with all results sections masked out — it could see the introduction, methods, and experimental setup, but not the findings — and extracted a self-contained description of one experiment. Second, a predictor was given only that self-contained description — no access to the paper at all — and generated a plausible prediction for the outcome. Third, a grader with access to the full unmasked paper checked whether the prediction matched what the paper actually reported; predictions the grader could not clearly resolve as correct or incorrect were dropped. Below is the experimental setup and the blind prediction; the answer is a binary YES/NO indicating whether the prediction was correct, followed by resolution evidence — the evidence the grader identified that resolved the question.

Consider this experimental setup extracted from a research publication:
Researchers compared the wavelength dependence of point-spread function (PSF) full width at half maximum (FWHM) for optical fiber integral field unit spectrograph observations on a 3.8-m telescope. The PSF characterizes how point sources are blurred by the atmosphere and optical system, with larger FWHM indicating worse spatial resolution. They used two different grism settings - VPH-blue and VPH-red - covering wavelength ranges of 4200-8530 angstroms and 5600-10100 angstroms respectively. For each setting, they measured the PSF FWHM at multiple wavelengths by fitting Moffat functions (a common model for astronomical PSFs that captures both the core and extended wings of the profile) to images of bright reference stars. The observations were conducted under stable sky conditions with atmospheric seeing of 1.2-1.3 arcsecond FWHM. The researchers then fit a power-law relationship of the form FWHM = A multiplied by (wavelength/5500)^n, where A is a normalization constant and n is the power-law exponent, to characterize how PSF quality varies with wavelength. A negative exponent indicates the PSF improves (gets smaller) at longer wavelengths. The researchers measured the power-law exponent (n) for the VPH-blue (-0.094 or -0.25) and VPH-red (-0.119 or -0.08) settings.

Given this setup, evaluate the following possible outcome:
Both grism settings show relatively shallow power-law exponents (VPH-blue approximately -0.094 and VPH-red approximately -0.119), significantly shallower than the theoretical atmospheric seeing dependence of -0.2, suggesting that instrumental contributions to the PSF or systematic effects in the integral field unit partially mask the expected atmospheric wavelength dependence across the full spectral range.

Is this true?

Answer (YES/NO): YES